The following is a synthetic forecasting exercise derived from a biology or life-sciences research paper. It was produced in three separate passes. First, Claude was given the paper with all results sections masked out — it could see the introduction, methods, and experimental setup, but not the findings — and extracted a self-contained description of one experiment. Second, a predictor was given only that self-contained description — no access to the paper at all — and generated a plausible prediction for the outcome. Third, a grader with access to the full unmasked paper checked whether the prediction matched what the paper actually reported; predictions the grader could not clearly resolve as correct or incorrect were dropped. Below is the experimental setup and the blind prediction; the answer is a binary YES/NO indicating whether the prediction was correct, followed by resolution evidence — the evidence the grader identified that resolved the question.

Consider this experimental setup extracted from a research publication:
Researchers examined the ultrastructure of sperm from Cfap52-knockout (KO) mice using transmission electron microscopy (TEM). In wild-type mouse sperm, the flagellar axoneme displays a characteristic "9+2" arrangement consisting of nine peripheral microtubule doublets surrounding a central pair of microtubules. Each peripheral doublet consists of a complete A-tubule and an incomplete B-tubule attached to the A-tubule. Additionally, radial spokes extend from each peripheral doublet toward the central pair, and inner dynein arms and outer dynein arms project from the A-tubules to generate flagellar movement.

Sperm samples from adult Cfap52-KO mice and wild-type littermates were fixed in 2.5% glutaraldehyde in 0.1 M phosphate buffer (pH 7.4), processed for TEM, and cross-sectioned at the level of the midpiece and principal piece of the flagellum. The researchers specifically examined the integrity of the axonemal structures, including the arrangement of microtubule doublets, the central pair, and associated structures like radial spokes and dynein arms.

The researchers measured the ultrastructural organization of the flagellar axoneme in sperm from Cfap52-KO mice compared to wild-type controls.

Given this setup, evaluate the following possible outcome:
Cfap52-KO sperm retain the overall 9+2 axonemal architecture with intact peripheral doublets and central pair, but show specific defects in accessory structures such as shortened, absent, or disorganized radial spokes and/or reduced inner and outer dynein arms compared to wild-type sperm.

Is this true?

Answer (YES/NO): NO